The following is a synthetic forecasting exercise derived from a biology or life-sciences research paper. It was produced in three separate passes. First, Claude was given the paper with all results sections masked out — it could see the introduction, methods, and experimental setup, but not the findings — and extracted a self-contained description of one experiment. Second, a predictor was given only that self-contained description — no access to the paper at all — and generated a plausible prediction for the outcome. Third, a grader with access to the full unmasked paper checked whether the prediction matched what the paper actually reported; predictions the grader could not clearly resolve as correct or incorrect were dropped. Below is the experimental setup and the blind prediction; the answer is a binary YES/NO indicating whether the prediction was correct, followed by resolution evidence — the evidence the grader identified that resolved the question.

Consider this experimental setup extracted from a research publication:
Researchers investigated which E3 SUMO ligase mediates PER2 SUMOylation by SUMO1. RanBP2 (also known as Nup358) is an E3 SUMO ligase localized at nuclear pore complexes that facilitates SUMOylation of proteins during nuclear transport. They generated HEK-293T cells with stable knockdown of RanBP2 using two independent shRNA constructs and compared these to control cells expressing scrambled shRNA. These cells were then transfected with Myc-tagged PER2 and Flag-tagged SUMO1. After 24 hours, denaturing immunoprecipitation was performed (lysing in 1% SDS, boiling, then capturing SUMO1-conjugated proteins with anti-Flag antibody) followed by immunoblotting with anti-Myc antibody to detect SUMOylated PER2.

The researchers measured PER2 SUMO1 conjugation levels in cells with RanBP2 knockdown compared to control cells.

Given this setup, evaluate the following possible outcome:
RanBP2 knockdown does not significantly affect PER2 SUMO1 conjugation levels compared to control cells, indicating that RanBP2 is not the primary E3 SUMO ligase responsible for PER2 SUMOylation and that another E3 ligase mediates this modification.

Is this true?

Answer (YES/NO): NO